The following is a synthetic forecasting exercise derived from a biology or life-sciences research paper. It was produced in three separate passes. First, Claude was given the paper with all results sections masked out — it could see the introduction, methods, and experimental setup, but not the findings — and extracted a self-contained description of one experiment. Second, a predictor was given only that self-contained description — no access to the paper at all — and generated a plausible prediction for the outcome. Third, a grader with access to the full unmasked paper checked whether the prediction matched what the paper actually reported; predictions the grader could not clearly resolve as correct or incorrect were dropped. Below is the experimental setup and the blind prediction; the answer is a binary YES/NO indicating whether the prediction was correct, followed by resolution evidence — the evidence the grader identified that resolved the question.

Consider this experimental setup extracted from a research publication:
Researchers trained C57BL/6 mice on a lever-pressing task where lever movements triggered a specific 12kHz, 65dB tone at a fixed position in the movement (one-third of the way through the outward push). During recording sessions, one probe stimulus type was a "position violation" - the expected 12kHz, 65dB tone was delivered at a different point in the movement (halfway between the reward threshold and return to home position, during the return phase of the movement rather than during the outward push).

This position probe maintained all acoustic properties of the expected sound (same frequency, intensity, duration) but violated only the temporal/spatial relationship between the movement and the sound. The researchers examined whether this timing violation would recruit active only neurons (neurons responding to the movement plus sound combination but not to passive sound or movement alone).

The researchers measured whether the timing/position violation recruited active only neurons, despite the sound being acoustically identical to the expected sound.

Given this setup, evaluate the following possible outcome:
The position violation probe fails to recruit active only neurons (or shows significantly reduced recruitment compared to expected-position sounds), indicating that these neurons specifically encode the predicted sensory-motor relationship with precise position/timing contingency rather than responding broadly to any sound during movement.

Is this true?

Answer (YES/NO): NO